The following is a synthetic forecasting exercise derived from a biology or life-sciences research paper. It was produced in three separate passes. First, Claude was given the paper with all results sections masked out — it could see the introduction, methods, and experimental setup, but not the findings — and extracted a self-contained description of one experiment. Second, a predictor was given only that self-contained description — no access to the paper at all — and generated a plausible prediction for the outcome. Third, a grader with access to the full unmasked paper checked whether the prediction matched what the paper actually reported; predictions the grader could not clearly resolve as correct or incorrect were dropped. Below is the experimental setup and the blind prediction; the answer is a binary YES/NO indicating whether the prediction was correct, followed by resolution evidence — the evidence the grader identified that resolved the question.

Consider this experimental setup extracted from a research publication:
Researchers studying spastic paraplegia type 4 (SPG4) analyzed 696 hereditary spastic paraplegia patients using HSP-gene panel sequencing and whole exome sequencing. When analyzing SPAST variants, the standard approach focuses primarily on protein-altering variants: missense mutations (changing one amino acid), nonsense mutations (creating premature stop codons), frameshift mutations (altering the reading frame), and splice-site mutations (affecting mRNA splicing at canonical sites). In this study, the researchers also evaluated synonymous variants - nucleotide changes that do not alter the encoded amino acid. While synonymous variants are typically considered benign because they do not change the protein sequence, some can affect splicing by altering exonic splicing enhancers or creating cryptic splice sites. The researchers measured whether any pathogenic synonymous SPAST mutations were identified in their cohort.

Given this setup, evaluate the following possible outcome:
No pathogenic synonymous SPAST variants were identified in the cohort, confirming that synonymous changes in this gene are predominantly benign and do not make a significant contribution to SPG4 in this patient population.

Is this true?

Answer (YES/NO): NO